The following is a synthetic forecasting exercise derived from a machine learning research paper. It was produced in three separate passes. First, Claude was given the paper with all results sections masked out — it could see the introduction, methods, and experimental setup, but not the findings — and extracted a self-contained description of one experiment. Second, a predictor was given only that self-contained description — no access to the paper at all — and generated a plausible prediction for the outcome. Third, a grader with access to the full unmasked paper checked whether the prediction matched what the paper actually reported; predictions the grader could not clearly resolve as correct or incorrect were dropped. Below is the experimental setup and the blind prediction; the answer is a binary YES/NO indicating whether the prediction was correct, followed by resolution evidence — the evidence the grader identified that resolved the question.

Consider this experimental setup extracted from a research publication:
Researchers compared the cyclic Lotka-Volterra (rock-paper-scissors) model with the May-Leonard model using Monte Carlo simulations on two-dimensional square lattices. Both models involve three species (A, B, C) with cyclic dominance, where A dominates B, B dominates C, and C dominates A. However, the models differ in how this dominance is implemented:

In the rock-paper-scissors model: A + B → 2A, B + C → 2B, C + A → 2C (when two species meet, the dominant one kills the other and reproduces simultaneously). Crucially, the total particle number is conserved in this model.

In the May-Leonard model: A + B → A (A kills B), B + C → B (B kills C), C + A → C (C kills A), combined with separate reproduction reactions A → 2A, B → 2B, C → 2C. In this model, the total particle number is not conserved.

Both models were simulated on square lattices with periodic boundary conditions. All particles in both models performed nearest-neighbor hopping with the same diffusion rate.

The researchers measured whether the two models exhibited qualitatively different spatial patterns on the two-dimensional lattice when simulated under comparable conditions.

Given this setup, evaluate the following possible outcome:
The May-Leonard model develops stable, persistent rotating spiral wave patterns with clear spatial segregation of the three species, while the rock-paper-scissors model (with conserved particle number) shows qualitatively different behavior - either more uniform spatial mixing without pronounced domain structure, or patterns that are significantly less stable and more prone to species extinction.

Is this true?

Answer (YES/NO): NO